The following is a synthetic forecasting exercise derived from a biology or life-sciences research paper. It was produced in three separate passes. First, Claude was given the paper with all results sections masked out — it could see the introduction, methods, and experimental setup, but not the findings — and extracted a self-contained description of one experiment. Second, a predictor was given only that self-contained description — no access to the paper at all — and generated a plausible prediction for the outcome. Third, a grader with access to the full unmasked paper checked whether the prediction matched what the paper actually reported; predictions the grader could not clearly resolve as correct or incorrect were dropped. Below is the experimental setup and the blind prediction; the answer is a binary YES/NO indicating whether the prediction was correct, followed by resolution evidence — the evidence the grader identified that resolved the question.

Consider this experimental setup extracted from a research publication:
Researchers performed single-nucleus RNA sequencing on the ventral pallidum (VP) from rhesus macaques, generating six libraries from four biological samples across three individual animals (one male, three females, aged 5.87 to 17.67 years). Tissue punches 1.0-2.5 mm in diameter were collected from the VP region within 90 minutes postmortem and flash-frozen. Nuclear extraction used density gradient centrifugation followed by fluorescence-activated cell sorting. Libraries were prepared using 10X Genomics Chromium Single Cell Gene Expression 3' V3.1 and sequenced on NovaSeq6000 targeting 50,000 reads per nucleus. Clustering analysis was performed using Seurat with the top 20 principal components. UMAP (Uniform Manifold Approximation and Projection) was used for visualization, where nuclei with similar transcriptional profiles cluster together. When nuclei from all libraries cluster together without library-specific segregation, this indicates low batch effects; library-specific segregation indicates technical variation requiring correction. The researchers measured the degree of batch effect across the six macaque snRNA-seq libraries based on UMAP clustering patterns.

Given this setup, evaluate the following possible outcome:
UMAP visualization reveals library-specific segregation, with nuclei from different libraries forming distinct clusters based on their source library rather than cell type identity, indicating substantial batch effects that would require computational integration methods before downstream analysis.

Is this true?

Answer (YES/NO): NO